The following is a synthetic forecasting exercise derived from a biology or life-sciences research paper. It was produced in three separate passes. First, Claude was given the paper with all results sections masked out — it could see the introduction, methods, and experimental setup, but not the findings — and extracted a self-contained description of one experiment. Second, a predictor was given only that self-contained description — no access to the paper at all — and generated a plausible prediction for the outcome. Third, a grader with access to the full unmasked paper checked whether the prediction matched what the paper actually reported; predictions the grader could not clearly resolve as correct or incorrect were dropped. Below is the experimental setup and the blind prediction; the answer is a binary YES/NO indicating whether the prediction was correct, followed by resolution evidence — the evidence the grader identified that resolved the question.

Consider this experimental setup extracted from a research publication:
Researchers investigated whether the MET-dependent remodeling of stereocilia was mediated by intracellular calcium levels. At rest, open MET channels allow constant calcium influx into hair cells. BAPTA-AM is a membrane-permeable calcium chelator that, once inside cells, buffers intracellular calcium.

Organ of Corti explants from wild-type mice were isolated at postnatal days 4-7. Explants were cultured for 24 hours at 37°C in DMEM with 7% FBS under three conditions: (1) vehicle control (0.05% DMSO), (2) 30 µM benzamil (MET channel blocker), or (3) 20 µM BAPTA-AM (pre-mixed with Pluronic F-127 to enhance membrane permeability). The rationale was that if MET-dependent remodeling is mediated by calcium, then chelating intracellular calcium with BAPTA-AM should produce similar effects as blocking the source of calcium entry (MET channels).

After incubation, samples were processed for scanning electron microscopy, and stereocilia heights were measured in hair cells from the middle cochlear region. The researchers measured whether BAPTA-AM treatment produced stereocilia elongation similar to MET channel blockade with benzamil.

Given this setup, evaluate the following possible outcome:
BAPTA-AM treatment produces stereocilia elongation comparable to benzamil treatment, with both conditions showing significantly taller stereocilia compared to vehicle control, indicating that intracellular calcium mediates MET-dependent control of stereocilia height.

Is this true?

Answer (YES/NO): NO